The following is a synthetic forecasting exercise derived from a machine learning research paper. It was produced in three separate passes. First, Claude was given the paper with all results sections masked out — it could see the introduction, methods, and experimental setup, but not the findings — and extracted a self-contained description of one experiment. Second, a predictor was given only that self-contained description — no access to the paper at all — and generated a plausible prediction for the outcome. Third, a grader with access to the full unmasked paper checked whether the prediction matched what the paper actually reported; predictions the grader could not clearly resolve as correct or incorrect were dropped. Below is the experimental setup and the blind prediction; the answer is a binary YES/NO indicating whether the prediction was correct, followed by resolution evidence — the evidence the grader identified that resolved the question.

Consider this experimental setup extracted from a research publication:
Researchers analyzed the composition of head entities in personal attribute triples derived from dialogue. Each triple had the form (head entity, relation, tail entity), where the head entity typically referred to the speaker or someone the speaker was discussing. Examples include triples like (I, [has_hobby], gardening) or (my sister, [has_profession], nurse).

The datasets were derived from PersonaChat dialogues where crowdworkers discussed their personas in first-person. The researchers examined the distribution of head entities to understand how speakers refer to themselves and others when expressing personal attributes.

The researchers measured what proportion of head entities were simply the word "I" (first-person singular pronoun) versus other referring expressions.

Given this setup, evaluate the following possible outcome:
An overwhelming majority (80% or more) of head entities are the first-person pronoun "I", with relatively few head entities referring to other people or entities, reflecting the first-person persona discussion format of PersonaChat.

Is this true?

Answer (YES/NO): YES